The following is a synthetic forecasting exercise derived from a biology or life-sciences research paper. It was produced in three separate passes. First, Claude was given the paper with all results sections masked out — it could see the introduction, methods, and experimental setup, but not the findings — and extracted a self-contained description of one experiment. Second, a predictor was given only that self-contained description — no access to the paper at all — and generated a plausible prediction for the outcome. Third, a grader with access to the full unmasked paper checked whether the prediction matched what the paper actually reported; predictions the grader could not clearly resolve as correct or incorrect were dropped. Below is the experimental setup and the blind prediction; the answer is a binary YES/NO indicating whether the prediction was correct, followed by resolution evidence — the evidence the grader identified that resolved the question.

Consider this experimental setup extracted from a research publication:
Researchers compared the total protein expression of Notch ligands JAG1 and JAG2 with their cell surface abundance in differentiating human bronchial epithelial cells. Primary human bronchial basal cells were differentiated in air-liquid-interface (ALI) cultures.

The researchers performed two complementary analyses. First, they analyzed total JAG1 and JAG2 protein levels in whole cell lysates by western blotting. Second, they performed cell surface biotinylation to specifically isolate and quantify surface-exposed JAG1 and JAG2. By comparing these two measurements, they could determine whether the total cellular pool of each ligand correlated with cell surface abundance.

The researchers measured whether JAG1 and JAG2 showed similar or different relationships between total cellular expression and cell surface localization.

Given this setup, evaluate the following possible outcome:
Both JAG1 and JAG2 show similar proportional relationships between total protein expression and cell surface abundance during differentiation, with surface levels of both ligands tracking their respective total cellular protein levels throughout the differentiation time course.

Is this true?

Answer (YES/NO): NO